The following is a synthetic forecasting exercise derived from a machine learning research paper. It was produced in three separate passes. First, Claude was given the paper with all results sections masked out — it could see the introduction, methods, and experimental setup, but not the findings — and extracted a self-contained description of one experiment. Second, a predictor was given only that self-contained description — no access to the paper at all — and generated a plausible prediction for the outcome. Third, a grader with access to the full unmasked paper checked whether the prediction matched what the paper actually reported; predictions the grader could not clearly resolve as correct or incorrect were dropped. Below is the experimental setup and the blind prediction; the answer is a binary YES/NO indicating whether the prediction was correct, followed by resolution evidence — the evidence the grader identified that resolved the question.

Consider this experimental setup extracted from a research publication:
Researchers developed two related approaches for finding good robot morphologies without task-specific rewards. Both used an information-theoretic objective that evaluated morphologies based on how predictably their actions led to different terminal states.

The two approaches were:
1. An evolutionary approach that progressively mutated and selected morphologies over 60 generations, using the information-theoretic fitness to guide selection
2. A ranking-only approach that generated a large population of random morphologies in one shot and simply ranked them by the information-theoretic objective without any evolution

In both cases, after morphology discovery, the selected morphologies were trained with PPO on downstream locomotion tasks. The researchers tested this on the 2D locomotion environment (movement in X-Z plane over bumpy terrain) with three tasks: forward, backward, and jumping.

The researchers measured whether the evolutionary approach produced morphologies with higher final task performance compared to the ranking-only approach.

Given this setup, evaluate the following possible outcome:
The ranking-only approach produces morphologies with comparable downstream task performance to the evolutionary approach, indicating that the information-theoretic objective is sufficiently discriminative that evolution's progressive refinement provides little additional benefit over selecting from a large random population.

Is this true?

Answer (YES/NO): NO